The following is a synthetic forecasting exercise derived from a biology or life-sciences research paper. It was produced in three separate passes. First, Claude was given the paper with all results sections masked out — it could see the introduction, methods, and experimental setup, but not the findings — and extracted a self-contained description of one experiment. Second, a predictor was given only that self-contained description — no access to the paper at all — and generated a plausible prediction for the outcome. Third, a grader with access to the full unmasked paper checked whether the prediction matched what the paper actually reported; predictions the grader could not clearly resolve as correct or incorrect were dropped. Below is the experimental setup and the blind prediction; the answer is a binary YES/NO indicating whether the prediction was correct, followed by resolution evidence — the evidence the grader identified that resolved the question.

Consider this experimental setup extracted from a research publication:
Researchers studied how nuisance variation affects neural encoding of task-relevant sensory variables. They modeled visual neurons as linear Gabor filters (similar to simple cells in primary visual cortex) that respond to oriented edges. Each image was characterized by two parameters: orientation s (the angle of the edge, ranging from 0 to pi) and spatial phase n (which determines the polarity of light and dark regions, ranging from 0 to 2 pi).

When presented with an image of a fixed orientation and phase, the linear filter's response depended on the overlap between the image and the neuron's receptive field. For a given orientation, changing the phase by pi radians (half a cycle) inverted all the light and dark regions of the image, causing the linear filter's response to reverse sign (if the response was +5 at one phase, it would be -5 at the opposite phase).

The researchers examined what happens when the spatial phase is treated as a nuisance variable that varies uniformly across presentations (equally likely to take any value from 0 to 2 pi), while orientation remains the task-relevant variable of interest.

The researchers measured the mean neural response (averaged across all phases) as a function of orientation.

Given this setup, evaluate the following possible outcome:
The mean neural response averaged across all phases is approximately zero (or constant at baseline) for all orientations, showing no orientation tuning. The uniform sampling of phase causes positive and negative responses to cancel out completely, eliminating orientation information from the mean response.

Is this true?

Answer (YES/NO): YES